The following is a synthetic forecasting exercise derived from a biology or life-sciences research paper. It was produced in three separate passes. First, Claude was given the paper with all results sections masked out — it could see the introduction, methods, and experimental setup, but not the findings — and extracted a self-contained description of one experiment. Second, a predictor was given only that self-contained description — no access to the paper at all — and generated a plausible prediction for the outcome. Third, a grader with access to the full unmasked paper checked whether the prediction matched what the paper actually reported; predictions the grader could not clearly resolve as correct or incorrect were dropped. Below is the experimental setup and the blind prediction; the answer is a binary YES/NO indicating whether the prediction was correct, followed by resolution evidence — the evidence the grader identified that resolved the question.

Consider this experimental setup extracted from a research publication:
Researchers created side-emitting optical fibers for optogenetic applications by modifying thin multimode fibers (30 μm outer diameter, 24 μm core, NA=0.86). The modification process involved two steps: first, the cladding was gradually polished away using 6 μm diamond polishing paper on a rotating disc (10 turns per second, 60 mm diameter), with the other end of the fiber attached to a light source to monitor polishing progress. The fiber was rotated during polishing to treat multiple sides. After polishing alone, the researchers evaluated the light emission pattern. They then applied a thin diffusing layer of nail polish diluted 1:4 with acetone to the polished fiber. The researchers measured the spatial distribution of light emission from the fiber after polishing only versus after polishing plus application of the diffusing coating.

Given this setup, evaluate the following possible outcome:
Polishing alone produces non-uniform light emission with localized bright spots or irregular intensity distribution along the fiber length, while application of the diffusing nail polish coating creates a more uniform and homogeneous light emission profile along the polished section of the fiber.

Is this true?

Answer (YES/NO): NO